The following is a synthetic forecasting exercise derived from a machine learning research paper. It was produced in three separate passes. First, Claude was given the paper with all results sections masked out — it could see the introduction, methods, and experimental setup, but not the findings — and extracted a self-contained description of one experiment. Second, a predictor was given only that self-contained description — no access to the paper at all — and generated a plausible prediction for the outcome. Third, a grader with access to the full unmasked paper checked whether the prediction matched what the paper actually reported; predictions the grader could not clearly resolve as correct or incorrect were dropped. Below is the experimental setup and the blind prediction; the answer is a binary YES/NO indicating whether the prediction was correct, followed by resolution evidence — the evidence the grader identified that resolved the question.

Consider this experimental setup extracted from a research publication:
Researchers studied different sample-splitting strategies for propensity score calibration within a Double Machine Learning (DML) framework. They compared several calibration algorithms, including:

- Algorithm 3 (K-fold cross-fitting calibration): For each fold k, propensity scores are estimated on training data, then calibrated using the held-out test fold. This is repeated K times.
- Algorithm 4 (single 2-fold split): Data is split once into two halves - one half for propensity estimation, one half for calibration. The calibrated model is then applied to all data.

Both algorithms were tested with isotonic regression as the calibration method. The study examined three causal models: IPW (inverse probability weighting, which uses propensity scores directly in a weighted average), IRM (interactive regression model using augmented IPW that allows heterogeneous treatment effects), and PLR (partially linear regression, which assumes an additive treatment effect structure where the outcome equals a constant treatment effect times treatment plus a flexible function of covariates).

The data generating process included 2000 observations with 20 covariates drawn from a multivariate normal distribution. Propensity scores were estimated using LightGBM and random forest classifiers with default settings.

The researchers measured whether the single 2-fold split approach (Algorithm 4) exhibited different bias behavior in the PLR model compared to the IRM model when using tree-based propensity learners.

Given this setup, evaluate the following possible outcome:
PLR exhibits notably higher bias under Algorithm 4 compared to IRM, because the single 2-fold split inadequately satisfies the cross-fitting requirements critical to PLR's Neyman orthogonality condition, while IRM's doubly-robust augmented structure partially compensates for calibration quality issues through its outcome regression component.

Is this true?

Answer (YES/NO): YES